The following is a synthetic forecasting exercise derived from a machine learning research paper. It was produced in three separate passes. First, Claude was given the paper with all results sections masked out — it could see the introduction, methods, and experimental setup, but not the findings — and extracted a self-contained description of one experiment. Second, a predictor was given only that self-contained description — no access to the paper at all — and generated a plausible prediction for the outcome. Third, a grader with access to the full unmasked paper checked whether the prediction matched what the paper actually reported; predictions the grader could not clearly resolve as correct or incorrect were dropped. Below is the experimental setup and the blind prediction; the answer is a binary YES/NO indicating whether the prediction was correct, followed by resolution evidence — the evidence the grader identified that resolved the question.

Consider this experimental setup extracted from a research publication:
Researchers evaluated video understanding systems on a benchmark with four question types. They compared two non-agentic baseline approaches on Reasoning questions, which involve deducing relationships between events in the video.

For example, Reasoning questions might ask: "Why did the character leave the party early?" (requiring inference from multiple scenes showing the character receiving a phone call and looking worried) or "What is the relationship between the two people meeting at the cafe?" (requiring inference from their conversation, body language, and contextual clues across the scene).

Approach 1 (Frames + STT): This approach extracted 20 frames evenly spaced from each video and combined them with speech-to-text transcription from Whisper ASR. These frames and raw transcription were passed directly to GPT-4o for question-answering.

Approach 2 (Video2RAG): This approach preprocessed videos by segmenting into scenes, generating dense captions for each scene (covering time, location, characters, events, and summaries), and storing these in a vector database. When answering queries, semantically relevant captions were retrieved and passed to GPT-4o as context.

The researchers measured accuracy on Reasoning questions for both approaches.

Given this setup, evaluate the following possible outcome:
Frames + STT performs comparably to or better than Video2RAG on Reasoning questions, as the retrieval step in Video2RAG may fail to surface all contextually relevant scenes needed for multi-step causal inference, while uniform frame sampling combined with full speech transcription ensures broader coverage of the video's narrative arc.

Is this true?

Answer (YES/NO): NO